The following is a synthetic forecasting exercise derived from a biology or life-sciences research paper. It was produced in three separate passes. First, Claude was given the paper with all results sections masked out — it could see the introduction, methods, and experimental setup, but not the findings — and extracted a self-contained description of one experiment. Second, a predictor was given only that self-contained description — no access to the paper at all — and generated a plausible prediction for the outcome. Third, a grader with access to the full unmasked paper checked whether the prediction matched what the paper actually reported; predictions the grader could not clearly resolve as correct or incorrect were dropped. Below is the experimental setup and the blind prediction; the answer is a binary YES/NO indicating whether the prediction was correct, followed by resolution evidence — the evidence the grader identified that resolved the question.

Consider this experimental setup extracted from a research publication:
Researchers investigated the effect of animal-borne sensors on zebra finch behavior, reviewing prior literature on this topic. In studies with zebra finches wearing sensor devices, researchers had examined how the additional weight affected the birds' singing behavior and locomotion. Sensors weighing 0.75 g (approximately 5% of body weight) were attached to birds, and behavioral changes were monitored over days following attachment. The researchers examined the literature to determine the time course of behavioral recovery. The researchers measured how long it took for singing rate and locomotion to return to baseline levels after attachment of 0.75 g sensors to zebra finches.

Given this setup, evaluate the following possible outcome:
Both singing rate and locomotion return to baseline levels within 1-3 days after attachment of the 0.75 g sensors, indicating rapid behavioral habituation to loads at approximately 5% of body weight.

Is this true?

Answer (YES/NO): YES